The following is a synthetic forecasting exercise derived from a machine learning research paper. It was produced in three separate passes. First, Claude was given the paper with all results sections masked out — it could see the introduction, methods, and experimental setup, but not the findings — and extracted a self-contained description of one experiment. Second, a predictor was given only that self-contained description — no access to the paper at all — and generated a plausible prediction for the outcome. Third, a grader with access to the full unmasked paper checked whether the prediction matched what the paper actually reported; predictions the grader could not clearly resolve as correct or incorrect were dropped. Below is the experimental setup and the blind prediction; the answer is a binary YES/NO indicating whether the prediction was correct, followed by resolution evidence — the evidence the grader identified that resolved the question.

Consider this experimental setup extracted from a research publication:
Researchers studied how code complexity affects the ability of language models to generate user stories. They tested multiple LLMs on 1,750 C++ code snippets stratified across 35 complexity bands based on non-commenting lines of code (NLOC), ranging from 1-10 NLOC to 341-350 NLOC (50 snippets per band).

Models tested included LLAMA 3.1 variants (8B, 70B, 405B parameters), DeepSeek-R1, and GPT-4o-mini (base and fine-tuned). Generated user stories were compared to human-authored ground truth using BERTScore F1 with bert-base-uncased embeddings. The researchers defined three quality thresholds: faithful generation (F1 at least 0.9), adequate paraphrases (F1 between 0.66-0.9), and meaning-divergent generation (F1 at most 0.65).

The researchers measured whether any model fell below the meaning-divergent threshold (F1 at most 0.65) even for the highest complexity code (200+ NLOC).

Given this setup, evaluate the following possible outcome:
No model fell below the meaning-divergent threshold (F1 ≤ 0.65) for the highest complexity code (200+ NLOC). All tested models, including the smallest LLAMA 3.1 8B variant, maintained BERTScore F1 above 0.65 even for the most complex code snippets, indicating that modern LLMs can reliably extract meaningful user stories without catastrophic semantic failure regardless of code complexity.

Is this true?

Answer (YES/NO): YES